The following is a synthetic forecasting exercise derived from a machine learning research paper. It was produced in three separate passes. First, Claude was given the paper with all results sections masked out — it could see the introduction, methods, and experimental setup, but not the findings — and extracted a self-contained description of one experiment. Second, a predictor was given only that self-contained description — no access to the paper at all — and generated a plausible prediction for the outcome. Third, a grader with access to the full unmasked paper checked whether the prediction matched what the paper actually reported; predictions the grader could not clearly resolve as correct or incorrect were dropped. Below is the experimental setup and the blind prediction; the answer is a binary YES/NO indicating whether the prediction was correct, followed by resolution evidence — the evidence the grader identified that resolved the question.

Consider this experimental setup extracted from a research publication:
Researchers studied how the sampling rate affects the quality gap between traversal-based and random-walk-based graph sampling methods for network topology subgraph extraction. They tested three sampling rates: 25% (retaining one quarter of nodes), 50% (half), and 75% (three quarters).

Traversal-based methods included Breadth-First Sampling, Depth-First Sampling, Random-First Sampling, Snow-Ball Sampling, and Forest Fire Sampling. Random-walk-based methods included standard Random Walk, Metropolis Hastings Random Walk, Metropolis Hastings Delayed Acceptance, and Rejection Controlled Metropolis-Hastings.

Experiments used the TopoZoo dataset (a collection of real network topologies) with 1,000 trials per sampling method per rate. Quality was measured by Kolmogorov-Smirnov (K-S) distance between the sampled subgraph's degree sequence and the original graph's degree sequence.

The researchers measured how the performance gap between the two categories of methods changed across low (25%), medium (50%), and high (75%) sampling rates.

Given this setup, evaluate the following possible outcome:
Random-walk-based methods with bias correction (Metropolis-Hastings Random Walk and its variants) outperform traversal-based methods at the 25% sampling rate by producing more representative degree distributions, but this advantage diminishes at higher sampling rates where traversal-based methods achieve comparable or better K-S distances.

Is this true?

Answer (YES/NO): NO